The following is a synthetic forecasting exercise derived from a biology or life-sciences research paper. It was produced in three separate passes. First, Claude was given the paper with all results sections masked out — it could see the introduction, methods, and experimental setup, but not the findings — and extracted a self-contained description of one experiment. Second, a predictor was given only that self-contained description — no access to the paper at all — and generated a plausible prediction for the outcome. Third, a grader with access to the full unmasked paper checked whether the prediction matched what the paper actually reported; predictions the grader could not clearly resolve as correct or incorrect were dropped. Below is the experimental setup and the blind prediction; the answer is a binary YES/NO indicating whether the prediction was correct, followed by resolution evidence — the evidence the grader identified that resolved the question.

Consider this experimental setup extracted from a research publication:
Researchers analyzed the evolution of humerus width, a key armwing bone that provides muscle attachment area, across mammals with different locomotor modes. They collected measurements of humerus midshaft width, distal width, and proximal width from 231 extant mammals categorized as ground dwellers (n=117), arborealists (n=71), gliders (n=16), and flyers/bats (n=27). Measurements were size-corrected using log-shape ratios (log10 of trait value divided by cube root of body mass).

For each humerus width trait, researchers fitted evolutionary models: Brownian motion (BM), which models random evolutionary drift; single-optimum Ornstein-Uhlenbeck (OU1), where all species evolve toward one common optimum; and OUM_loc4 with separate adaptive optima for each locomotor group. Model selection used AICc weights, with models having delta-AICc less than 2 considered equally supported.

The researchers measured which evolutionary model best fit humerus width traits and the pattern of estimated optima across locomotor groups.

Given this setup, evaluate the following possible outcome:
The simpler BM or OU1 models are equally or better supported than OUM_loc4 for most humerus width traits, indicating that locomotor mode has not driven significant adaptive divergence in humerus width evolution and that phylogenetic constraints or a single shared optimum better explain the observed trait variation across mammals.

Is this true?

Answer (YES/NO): NO